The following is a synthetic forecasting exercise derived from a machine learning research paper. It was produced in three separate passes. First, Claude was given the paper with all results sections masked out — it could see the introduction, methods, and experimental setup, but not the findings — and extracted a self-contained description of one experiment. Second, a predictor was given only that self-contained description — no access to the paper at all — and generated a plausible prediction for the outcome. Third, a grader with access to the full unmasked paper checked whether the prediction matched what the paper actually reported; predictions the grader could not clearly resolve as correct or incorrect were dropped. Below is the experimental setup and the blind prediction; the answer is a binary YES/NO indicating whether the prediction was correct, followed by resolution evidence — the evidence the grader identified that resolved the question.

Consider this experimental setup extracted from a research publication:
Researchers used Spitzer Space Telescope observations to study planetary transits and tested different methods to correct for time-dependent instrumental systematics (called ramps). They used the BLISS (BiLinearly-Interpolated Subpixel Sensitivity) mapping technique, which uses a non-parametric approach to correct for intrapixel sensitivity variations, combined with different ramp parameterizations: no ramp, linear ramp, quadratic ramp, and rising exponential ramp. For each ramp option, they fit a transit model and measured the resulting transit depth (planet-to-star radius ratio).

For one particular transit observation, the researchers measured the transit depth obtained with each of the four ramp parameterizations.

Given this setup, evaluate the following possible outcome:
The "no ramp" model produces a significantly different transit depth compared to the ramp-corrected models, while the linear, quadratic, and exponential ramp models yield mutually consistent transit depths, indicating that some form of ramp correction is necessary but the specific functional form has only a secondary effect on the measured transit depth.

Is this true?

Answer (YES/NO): NO